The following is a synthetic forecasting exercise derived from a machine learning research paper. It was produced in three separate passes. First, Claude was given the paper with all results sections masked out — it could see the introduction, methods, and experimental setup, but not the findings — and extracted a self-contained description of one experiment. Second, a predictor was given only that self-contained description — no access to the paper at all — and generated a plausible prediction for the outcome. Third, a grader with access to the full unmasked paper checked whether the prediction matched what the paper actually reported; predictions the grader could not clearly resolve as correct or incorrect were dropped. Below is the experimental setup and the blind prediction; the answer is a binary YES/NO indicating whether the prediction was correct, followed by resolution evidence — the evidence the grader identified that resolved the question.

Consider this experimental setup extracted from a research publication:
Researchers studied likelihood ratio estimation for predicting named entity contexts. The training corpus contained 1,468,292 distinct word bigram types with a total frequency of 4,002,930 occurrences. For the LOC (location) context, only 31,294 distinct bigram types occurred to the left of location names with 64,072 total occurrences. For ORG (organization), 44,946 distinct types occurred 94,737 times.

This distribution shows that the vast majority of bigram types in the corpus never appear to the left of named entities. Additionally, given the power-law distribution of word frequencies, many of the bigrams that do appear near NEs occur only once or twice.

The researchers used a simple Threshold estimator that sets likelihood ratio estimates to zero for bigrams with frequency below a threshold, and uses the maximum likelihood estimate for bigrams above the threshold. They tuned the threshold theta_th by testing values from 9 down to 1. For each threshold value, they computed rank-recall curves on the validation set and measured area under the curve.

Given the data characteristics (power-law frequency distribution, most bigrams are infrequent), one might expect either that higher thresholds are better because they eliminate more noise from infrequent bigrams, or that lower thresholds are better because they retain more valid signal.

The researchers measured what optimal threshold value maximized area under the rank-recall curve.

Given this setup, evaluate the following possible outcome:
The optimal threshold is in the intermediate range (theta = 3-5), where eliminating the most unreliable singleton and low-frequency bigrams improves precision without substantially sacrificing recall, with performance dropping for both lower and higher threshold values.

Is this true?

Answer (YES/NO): NO